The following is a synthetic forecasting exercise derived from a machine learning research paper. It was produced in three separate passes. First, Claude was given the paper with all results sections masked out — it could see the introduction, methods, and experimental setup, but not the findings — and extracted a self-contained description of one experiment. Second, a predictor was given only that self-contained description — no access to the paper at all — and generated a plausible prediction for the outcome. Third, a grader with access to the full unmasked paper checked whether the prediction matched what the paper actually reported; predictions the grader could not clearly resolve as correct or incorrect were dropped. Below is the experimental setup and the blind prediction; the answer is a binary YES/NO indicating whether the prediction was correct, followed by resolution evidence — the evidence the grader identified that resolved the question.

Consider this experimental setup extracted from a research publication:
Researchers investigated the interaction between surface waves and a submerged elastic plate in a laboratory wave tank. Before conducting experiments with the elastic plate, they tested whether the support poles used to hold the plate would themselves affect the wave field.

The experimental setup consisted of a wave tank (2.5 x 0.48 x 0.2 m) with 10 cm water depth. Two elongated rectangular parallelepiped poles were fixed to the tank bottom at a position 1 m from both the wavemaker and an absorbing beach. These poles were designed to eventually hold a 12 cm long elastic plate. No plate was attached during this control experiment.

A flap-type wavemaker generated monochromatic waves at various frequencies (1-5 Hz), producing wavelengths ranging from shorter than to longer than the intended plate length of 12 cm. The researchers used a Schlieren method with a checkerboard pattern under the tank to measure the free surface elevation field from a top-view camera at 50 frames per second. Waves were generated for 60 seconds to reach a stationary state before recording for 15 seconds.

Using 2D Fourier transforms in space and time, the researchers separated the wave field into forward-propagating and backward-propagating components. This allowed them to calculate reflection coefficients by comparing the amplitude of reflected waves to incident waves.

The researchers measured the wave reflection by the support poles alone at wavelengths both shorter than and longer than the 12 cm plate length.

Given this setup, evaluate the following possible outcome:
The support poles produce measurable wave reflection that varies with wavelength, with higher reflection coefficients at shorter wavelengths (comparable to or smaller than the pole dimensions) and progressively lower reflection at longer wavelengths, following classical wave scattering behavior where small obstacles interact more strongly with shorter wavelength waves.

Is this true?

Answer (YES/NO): NO